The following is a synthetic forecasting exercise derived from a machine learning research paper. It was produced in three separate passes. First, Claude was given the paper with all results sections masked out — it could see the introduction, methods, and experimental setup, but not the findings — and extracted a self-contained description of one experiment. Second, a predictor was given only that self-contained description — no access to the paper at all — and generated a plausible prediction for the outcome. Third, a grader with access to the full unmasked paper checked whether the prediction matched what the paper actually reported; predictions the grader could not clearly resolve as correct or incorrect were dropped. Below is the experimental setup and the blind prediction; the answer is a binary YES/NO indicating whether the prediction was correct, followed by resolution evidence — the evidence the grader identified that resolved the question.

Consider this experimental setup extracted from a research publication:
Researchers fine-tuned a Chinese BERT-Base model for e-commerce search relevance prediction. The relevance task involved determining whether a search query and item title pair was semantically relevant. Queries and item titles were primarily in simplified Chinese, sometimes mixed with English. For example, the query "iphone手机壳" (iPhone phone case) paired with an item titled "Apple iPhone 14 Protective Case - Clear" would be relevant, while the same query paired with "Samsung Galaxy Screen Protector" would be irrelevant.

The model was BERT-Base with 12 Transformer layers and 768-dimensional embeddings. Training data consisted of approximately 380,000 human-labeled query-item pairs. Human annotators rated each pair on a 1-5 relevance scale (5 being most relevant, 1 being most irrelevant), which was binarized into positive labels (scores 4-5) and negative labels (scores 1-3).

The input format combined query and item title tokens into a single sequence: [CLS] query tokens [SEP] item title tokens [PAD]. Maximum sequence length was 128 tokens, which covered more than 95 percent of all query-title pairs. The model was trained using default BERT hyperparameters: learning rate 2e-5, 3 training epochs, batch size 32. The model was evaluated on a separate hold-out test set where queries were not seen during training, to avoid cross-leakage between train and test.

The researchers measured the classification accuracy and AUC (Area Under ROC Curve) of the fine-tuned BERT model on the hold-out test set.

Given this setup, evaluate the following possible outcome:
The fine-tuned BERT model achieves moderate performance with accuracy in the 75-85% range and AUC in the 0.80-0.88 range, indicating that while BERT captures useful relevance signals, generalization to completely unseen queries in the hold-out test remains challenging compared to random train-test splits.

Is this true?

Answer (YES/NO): NO